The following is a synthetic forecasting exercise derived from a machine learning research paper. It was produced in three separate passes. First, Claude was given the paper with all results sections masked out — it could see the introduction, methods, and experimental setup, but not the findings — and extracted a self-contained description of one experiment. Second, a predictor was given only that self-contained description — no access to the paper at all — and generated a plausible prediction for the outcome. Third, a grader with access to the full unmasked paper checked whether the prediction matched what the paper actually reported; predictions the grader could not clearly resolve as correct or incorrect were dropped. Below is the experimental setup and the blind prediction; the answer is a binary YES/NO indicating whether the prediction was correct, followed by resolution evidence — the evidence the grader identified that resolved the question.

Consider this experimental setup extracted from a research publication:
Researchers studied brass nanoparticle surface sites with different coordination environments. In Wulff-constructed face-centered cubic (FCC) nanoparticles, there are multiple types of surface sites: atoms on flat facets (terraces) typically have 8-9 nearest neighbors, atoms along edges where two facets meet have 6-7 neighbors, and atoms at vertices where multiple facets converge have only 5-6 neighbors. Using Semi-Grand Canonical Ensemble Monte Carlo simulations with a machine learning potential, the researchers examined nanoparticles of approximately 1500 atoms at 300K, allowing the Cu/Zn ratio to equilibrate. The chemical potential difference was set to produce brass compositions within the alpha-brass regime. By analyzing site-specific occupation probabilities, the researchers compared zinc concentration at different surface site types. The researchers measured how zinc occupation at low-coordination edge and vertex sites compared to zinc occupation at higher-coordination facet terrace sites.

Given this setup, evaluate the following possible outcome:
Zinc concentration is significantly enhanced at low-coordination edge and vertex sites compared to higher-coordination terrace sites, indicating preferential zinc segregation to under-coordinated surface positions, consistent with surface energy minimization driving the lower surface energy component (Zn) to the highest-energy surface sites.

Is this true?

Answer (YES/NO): YES